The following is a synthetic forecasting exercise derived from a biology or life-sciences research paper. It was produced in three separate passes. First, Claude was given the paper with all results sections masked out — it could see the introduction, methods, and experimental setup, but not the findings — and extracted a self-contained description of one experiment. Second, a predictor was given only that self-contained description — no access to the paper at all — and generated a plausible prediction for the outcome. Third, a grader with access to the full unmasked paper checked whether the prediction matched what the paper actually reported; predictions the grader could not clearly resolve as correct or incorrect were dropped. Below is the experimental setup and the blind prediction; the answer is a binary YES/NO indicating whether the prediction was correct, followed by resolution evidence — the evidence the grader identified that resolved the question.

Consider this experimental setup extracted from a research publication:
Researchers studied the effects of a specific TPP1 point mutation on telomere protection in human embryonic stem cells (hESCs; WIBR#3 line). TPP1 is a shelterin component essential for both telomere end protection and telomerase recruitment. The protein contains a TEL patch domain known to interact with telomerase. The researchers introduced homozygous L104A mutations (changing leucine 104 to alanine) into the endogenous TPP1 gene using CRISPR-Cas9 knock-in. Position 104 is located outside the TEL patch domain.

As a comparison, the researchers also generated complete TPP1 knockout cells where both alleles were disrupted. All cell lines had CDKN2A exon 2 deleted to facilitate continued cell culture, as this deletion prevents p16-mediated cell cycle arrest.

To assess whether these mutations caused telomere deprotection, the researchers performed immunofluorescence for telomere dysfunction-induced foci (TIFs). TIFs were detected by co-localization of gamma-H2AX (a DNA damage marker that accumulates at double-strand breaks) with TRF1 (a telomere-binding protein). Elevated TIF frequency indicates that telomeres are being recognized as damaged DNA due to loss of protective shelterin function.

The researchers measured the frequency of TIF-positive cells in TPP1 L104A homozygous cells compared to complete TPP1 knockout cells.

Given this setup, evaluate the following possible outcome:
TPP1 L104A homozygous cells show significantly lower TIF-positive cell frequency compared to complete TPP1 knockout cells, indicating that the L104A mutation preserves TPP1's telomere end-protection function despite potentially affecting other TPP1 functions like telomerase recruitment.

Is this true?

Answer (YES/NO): YES